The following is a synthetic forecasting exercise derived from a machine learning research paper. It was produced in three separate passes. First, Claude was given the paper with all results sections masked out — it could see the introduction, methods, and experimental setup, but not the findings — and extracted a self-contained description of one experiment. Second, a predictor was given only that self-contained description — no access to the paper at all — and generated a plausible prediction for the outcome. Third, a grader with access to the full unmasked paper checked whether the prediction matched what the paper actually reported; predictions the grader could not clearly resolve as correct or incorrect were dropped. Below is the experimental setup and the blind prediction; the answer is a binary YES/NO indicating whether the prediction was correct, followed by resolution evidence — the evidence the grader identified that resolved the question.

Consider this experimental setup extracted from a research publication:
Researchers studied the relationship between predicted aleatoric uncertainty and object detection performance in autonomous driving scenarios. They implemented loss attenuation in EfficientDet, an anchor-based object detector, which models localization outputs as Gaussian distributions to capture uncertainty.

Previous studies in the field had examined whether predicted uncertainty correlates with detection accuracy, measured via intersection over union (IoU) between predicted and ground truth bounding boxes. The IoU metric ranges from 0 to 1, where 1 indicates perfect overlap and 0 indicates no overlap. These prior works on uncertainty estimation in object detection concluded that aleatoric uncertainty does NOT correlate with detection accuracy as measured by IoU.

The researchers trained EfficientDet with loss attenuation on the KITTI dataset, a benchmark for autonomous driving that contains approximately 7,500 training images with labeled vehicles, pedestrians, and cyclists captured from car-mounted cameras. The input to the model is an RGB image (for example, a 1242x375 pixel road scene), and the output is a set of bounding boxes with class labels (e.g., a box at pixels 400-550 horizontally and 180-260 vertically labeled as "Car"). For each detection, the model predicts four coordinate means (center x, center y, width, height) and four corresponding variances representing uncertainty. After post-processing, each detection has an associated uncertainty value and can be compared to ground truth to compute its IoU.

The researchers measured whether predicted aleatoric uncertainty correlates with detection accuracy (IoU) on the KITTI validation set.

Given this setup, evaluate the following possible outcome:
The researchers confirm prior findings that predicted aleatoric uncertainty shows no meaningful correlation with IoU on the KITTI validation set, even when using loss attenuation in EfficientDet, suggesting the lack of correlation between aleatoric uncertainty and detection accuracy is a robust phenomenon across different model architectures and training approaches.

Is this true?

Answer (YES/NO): NO